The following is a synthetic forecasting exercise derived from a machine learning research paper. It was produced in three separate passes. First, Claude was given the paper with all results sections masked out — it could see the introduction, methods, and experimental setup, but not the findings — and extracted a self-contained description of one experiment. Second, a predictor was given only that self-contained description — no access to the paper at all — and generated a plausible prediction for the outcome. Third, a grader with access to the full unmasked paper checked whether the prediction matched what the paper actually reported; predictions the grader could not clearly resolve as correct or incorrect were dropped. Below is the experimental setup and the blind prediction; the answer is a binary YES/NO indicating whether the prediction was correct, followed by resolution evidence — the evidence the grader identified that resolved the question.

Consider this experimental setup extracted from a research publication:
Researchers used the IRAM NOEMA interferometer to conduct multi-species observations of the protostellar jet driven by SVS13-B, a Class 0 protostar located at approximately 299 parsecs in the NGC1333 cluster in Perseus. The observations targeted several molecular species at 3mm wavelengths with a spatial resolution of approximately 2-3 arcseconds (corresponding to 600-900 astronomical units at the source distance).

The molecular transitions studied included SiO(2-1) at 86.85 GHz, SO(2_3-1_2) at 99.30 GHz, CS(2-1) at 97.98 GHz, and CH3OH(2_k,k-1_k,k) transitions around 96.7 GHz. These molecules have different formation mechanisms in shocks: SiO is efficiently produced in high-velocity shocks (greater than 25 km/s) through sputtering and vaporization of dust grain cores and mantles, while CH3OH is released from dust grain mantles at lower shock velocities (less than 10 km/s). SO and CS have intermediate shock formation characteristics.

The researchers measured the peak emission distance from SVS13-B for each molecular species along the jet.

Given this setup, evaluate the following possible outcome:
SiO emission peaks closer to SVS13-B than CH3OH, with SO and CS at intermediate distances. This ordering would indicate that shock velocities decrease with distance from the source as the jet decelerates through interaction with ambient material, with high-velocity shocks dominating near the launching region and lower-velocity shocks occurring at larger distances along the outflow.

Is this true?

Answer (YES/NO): YES